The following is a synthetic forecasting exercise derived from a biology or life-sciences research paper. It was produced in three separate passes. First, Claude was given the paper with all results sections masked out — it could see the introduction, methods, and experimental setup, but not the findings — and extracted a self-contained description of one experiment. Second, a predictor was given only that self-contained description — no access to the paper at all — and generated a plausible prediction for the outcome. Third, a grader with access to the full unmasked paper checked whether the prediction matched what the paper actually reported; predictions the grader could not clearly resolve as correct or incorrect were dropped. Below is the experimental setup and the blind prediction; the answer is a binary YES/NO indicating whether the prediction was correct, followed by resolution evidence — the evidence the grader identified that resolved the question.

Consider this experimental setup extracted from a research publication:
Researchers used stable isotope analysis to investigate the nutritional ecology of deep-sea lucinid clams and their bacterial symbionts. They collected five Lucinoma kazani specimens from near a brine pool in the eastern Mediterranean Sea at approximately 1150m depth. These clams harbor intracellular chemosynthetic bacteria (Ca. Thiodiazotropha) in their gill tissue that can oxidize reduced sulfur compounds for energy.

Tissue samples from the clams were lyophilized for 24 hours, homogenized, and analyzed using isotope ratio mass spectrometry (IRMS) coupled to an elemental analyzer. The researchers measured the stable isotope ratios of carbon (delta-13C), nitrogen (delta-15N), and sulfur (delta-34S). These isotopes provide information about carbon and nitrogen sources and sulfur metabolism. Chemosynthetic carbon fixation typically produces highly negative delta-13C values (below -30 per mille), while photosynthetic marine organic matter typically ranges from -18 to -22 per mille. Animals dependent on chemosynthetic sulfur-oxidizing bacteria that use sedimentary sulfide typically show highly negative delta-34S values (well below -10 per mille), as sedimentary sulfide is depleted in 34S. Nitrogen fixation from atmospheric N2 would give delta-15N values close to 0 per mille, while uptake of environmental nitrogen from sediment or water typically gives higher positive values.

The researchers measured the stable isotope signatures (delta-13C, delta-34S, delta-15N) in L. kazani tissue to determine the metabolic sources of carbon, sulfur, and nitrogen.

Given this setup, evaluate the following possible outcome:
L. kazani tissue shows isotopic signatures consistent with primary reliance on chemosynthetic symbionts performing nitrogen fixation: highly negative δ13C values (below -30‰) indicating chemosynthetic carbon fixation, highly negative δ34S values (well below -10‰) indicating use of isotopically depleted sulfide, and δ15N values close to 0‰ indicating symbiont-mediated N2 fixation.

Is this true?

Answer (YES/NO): NO